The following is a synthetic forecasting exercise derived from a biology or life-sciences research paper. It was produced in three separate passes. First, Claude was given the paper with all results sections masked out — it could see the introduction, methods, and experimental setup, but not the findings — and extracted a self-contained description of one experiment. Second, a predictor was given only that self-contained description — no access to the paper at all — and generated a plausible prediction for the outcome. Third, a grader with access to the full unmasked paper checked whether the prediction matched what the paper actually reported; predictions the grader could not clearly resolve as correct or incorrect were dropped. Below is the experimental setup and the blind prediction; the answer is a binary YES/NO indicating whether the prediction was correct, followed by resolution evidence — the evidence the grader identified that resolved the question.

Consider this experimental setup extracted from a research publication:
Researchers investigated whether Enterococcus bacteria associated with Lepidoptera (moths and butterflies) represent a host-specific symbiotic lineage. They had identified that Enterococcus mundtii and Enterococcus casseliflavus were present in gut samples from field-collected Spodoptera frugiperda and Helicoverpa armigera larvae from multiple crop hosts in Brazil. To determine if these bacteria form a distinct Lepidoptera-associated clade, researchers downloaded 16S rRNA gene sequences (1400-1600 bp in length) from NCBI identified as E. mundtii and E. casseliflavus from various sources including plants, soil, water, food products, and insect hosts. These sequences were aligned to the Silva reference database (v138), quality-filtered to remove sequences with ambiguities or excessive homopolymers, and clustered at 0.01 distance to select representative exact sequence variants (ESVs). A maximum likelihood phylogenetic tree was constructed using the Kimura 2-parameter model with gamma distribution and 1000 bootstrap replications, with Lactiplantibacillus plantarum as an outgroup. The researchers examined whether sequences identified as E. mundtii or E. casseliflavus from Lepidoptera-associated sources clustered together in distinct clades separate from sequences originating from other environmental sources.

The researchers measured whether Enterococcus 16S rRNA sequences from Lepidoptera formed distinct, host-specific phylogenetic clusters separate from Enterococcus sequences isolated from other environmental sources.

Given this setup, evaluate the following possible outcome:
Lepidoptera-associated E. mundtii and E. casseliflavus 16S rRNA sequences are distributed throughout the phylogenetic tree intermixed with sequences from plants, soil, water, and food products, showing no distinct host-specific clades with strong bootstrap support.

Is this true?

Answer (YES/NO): NO